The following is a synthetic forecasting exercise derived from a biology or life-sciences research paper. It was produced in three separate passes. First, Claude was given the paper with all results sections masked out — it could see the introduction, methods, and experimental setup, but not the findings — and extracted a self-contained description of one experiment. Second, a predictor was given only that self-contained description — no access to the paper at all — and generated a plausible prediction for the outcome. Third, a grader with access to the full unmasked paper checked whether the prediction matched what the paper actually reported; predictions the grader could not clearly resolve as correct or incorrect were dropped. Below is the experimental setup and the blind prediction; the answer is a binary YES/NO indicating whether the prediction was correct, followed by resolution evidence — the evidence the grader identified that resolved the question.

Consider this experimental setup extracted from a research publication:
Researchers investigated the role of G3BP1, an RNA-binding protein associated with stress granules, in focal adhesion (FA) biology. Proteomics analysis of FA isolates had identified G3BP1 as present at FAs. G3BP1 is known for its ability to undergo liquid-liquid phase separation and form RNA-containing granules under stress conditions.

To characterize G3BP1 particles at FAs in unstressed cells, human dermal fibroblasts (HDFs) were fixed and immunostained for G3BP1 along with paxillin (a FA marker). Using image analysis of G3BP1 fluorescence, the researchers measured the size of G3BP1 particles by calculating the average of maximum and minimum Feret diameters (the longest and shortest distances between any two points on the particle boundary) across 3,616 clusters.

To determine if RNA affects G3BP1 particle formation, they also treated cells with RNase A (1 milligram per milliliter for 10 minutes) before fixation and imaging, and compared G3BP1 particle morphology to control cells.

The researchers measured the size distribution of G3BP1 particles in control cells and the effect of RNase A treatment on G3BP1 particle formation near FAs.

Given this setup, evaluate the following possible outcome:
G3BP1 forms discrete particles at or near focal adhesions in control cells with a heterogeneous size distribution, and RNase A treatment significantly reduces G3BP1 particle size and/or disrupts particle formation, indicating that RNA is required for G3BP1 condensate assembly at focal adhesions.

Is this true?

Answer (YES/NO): YES